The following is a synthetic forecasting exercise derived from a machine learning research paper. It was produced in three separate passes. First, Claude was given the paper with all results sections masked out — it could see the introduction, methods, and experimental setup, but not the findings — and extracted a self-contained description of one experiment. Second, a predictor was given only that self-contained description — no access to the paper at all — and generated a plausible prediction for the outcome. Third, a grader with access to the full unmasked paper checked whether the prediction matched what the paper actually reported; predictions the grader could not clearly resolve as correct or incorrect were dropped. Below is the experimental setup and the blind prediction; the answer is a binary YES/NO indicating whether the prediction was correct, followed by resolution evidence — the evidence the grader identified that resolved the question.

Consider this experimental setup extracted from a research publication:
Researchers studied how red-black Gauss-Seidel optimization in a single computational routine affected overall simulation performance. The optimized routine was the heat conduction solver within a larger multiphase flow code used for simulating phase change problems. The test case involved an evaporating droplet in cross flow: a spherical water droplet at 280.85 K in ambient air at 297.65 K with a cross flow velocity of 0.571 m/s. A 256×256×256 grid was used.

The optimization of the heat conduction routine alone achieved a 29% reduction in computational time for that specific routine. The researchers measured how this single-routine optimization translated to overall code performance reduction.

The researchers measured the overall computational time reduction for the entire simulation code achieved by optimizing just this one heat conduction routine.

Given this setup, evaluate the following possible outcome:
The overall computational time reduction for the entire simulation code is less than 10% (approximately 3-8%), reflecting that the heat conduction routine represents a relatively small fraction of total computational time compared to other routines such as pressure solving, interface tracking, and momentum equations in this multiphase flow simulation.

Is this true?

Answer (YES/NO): YES